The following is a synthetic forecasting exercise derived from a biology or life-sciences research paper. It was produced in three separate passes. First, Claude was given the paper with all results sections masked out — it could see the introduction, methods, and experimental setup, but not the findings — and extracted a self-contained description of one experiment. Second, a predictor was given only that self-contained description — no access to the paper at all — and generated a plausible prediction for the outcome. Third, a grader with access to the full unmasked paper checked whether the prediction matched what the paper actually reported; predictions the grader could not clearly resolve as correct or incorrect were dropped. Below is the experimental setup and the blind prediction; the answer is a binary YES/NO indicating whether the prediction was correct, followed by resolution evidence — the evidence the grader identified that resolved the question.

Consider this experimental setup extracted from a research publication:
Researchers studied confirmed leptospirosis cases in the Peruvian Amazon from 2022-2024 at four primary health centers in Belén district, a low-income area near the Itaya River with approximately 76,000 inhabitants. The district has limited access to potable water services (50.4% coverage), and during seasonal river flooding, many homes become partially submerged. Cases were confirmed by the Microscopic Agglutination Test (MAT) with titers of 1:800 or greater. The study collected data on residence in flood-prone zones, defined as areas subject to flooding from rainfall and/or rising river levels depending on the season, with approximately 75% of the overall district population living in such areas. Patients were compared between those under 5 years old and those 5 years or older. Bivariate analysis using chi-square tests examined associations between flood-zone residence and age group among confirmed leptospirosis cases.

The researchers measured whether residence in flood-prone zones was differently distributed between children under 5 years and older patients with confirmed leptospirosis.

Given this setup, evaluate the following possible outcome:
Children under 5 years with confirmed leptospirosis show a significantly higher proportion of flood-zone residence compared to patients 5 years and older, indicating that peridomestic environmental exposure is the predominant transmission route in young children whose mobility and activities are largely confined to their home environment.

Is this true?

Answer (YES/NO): NO